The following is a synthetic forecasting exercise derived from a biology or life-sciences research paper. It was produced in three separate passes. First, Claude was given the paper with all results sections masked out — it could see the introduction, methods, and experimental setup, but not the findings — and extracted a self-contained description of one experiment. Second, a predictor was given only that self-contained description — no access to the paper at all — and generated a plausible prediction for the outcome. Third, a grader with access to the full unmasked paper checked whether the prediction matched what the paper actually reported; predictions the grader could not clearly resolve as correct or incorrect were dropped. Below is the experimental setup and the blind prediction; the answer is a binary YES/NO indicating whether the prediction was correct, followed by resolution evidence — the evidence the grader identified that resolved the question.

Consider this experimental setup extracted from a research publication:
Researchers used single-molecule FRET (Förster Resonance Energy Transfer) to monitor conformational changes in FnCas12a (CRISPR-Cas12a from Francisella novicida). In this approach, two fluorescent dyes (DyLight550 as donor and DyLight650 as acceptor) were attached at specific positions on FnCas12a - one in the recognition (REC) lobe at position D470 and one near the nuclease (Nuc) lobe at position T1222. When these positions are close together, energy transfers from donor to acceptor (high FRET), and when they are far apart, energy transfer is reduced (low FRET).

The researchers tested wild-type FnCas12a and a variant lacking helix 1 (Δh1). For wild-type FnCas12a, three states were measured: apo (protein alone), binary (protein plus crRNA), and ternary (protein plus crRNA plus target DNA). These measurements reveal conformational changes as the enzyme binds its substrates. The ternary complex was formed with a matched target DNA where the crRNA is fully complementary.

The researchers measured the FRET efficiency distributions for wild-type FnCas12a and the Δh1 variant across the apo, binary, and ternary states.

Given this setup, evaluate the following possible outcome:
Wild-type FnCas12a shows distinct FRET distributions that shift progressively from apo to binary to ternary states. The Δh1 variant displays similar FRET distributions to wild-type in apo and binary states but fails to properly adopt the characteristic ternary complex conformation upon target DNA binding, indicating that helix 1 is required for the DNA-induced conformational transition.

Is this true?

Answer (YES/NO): NO